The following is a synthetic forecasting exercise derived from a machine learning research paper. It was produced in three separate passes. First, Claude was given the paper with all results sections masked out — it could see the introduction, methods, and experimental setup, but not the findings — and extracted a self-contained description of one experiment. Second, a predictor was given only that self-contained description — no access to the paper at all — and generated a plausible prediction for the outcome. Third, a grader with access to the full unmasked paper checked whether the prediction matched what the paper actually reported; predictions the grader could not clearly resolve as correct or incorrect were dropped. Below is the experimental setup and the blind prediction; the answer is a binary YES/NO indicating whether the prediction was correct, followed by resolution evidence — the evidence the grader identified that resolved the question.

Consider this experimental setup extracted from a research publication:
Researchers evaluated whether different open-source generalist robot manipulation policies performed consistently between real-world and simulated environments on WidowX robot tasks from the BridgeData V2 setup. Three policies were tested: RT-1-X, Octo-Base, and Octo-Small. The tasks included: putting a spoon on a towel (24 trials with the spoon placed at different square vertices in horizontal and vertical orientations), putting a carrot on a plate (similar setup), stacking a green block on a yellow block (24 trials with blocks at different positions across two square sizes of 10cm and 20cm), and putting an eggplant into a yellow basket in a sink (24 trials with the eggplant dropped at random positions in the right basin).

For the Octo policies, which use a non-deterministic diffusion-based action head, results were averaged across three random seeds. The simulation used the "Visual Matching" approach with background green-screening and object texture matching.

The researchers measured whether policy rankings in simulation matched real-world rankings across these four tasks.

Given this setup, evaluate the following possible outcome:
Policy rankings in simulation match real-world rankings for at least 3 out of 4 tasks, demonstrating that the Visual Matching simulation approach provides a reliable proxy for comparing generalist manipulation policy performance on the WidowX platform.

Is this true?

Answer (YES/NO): YES